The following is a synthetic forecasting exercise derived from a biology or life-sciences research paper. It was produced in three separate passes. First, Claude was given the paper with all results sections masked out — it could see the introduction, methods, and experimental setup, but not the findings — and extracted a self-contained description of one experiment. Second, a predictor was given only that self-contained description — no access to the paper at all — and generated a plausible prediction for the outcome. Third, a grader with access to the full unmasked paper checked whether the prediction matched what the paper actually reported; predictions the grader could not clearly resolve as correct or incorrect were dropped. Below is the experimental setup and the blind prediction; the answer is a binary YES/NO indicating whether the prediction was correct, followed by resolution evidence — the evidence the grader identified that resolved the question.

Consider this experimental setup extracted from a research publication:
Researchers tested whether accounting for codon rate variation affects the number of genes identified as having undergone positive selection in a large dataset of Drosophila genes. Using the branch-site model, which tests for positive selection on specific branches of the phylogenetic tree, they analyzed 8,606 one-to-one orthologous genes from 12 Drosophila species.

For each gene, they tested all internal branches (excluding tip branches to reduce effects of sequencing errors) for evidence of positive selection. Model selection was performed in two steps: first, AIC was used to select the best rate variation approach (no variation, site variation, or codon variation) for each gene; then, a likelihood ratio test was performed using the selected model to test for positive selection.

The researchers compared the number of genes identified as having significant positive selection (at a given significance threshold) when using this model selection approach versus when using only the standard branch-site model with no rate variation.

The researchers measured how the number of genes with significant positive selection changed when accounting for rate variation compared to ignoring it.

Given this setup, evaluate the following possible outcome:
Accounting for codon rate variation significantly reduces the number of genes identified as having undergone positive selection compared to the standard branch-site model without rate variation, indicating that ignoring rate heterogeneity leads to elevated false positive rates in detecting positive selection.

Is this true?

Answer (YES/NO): YES